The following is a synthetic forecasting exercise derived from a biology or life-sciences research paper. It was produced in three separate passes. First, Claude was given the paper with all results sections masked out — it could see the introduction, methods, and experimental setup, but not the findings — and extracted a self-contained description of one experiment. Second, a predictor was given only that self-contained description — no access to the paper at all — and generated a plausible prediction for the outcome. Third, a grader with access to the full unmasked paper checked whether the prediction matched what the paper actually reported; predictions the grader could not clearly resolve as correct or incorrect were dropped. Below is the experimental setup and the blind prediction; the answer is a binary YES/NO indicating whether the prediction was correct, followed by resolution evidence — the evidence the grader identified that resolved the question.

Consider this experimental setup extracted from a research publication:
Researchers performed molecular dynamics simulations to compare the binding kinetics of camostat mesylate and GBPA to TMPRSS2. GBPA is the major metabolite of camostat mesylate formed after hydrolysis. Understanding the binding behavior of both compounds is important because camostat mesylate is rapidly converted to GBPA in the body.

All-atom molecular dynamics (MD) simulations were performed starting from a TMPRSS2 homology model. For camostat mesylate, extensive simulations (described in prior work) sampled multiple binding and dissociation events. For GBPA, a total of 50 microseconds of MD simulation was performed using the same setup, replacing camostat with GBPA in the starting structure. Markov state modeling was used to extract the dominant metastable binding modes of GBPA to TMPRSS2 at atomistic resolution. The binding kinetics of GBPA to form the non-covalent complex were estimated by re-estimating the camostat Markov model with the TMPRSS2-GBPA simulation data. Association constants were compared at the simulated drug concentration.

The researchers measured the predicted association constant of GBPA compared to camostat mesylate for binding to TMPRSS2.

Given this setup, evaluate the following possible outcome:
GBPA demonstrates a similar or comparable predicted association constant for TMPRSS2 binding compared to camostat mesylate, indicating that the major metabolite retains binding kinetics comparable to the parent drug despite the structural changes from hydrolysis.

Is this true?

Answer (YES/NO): NO